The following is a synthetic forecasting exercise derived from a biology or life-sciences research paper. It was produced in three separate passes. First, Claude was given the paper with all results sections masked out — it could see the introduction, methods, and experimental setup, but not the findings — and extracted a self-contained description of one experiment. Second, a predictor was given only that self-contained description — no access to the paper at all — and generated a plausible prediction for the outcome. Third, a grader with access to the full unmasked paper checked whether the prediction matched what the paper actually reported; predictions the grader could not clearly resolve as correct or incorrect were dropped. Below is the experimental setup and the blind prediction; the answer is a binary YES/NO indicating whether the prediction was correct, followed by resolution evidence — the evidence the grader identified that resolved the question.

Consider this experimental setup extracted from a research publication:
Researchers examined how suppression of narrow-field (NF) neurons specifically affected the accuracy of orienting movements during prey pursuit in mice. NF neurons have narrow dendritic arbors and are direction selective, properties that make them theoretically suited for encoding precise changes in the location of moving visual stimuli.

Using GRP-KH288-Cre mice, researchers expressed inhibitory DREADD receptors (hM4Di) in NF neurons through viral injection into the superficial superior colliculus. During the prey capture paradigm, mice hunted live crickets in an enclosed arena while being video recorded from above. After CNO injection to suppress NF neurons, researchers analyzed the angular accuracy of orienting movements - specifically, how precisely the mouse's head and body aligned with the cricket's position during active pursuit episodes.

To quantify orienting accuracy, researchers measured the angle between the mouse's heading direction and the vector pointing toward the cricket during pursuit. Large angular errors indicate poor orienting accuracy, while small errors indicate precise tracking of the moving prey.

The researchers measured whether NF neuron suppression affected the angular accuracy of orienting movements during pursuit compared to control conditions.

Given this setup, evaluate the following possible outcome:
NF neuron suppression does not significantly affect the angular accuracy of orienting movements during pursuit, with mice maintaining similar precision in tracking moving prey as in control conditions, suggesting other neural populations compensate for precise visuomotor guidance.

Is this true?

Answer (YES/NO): NO